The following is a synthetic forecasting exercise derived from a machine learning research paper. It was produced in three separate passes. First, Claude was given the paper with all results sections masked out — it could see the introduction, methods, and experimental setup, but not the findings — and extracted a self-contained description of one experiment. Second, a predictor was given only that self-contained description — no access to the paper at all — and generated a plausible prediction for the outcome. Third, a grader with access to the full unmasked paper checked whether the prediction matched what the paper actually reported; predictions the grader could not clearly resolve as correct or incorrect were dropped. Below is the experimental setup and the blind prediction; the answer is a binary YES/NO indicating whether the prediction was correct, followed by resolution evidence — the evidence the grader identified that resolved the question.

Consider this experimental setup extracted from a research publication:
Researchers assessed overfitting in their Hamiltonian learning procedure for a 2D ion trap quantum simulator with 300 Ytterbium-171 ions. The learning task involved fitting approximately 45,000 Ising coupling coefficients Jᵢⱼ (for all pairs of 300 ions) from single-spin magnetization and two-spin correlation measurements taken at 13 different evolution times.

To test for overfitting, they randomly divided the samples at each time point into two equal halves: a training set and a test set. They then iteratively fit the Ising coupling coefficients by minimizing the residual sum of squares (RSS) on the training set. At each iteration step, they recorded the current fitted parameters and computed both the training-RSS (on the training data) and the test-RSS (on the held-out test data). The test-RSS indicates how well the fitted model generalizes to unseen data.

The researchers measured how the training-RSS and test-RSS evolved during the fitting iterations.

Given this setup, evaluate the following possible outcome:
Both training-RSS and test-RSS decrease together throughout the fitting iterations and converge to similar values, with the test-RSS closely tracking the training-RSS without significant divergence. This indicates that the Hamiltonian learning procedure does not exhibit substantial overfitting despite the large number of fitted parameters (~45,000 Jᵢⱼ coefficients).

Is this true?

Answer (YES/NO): YES